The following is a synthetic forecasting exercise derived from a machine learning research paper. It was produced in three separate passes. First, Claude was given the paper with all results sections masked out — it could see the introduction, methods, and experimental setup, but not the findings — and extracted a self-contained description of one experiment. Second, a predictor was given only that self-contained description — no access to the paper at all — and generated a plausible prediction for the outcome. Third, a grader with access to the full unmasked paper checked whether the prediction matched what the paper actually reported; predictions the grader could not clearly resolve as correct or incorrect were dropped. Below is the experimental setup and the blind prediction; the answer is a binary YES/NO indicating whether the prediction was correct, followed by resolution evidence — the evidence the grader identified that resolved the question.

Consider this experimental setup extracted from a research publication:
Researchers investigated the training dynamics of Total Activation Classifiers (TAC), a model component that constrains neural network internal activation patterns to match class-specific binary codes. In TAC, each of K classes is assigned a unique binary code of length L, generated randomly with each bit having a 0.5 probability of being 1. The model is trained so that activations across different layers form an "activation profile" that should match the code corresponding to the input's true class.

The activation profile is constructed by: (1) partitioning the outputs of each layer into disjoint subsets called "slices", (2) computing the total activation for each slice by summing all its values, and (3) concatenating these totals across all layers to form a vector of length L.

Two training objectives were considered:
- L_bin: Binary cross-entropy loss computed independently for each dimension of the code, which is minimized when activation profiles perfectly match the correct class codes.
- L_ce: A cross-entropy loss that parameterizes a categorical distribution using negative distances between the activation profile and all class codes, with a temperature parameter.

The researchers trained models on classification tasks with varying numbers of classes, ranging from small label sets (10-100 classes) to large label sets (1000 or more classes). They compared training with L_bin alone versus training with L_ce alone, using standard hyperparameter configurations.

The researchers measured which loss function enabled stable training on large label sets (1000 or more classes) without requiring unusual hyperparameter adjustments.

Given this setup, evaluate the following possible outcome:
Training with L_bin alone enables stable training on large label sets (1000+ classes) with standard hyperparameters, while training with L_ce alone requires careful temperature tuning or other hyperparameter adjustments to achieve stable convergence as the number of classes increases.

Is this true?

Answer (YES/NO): NO